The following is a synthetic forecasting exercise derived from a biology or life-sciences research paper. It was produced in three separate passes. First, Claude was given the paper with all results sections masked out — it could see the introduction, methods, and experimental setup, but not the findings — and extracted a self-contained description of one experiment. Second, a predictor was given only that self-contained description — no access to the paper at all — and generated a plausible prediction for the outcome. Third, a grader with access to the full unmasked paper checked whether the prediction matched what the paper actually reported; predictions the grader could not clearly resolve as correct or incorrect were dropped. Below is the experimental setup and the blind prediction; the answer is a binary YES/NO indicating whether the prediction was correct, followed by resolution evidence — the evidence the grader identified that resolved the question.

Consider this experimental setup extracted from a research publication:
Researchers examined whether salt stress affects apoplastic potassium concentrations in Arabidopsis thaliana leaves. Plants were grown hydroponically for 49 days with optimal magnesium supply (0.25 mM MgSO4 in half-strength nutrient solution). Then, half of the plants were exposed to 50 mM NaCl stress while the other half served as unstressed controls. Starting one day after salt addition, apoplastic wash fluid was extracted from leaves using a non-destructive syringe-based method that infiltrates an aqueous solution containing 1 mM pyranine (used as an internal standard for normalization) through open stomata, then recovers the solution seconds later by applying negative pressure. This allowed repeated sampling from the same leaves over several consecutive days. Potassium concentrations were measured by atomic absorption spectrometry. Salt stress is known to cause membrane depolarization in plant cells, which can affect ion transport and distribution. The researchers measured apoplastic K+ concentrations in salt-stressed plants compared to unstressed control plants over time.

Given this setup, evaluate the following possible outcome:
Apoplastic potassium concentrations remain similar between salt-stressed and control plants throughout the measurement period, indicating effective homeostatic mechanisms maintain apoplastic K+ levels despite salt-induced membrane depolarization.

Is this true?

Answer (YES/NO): YES